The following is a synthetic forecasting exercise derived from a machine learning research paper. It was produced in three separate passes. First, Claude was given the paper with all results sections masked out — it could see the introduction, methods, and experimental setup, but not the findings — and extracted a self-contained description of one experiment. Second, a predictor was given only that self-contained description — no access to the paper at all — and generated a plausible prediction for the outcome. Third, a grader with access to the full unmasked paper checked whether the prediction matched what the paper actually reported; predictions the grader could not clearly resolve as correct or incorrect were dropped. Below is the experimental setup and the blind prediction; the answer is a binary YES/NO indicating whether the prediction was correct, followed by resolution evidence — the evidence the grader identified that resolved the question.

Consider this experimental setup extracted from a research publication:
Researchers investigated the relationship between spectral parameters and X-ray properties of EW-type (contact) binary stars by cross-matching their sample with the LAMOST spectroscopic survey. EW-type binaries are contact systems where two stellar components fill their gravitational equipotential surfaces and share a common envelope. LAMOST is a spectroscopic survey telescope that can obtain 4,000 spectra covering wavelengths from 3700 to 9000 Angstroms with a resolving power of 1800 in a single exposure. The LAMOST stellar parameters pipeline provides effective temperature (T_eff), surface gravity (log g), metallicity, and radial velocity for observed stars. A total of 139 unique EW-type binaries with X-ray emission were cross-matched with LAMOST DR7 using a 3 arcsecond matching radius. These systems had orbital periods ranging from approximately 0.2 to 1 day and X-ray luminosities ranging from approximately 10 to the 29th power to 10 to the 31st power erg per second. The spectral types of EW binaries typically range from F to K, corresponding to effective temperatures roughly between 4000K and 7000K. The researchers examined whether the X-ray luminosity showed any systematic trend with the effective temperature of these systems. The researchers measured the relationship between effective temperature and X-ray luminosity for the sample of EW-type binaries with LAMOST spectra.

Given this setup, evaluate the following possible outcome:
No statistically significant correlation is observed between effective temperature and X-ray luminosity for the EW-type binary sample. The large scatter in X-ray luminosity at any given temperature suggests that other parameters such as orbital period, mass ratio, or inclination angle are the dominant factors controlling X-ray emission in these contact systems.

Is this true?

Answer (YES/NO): NO